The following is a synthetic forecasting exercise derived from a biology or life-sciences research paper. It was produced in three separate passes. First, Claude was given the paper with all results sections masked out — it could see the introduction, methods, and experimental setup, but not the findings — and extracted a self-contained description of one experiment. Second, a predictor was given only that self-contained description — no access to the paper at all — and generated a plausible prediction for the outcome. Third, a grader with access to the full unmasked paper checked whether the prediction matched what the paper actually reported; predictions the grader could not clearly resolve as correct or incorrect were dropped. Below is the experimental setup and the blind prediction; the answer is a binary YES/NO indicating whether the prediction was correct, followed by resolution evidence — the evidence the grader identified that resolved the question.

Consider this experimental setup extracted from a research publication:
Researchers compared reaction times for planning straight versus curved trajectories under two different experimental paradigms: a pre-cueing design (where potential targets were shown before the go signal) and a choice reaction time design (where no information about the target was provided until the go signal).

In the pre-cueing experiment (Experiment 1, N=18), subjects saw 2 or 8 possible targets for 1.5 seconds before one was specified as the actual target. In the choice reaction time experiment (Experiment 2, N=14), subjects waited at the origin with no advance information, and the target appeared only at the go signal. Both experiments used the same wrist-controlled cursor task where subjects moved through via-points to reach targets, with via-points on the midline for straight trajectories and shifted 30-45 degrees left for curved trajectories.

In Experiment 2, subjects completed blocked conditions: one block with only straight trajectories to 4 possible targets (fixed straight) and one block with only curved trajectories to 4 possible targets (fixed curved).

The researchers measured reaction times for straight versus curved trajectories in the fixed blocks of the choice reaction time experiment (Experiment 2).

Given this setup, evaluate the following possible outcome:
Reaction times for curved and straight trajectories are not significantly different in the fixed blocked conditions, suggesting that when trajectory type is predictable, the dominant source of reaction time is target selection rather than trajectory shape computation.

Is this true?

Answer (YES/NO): YES